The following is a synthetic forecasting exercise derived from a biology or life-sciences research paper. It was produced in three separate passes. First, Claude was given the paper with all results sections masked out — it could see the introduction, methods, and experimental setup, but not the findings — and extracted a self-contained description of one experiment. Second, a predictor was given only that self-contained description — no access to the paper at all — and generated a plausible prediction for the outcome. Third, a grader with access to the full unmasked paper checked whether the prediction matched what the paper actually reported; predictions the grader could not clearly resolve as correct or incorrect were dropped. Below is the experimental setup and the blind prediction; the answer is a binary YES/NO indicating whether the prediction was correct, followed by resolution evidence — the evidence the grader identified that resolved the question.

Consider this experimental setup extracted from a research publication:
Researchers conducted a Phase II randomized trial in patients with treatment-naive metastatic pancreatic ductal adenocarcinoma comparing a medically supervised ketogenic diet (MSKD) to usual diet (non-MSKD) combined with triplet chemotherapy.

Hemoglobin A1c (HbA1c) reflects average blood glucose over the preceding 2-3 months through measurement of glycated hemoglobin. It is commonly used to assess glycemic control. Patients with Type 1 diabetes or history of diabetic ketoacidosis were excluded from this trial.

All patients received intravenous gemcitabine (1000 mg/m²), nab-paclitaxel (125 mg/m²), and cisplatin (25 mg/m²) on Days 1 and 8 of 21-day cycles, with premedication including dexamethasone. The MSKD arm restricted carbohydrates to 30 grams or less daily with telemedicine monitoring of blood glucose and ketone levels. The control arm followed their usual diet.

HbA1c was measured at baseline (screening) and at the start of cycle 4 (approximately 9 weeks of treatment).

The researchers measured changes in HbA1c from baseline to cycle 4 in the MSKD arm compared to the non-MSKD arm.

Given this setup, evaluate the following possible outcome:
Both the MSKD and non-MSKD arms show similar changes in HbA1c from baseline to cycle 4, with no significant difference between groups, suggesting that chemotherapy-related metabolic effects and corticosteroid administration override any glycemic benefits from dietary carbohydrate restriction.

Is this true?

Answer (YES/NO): NO